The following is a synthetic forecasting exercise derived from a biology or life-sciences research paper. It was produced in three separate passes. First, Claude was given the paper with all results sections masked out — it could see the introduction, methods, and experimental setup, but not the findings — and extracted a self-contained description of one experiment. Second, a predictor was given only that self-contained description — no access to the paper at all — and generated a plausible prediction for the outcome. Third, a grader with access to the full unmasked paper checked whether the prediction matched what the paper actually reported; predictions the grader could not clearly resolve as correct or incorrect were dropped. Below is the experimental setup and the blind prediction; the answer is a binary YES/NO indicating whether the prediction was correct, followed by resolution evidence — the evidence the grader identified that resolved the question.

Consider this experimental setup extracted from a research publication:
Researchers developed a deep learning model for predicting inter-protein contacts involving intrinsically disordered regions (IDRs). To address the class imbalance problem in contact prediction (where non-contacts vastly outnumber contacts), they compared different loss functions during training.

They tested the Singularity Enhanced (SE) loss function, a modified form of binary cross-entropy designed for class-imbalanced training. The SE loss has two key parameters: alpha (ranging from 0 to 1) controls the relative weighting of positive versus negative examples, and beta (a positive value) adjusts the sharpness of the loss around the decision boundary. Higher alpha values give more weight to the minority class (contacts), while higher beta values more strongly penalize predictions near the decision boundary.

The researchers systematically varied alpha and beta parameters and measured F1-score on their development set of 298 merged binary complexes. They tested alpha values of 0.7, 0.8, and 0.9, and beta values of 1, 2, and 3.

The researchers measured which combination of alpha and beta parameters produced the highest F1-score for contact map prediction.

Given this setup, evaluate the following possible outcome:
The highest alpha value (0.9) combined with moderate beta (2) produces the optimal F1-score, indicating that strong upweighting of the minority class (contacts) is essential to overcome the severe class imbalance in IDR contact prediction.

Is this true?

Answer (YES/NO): NO